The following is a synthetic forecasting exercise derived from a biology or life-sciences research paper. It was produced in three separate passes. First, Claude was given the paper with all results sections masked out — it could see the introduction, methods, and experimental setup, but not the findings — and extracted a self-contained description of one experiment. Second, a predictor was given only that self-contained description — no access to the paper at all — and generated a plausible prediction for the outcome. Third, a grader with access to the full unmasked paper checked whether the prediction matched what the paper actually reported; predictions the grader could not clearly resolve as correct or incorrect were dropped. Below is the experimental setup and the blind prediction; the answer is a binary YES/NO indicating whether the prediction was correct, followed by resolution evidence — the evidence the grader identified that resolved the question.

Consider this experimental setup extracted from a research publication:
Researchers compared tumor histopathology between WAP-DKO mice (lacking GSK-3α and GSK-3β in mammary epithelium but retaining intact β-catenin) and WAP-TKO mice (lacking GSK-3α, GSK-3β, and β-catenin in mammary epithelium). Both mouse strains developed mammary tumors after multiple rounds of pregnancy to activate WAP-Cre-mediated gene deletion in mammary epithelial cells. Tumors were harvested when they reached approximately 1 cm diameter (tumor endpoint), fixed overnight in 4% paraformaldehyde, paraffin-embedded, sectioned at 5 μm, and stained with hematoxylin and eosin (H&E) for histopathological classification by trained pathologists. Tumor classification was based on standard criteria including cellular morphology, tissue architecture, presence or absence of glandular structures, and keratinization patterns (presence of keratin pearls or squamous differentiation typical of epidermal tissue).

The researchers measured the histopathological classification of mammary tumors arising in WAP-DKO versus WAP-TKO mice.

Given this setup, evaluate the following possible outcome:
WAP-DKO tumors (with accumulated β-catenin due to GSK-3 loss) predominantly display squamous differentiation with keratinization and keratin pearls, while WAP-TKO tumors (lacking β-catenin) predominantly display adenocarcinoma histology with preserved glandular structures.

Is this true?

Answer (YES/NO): NO